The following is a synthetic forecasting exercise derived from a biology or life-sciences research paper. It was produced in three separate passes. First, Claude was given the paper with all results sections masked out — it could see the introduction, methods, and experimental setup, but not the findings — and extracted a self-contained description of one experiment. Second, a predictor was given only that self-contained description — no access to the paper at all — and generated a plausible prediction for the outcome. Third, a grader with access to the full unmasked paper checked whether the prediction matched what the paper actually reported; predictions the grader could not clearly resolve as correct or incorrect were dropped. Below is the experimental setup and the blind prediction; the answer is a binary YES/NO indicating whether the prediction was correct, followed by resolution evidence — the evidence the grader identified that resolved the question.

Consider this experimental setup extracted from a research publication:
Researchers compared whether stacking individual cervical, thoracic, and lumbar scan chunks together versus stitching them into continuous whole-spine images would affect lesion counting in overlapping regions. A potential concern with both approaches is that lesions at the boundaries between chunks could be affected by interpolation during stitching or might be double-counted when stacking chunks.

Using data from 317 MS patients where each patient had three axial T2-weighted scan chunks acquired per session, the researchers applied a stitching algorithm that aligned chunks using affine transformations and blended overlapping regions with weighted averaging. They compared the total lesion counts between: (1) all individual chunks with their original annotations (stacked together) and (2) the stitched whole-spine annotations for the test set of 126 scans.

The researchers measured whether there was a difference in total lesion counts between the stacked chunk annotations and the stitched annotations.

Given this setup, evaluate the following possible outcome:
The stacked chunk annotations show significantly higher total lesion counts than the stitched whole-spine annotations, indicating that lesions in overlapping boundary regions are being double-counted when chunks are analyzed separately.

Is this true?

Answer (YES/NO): NO